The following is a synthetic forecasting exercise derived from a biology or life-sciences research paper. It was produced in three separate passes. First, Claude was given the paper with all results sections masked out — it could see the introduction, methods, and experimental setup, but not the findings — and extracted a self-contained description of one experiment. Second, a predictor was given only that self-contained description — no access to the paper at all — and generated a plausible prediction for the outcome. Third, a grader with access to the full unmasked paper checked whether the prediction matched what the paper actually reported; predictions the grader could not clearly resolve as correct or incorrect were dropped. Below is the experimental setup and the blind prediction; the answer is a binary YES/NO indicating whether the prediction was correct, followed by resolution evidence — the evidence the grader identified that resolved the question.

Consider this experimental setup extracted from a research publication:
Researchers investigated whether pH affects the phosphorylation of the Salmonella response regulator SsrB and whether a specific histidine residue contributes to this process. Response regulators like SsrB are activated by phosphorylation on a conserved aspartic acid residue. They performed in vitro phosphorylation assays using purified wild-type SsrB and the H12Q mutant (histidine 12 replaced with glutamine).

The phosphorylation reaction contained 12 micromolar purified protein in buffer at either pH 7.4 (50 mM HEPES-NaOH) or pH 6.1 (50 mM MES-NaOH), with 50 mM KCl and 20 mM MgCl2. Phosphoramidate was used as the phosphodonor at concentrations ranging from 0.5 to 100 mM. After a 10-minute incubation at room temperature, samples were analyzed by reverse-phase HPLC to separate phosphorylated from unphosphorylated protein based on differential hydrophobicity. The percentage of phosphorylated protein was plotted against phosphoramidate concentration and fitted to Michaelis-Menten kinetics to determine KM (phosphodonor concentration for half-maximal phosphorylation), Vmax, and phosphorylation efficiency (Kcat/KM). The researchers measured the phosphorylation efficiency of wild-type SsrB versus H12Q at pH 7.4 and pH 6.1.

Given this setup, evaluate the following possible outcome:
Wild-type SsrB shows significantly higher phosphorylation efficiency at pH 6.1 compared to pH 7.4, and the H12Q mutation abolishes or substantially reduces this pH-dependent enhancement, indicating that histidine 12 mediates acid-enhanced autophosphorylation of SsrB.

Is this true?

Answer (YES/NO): NO